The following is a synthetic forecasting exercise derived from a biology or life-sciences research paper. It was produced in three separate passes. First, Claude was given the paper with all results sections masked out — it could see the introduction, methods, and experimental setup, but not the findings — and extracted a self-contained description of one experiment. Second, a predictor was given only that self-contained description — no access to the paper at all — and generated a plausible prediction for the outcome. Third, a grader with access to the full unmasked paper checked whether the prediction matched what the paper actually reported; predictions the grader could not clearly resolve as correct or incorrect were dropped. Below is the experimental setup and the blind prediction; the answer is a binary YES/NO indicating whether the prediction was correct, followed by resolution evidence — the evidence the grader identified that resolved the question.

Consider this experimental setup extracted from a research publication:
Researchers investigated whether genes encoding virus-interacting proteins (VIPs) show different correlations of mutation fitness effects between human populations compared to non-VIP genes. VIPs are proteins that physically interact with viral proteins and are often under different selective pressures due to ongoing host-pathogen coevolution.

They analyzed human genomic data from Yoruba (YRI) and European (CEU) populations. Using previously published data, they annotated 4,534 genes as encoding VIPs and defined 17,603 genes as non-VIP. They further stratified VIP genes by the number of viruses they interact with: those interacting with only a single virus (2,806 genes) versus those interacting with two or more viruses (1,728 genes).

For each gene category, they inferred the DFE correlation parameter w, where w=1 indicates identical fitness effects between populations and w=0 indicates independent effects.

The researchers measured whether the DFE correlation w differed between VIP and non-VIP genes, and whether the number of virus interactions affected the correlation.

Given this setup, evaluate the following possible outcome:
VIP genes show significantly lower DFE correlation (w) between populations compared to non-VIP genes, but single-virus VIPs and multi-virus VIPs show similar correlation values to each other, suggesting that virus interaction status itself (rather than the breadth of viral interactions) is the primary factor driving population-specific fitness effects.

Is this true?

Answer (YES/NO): NO